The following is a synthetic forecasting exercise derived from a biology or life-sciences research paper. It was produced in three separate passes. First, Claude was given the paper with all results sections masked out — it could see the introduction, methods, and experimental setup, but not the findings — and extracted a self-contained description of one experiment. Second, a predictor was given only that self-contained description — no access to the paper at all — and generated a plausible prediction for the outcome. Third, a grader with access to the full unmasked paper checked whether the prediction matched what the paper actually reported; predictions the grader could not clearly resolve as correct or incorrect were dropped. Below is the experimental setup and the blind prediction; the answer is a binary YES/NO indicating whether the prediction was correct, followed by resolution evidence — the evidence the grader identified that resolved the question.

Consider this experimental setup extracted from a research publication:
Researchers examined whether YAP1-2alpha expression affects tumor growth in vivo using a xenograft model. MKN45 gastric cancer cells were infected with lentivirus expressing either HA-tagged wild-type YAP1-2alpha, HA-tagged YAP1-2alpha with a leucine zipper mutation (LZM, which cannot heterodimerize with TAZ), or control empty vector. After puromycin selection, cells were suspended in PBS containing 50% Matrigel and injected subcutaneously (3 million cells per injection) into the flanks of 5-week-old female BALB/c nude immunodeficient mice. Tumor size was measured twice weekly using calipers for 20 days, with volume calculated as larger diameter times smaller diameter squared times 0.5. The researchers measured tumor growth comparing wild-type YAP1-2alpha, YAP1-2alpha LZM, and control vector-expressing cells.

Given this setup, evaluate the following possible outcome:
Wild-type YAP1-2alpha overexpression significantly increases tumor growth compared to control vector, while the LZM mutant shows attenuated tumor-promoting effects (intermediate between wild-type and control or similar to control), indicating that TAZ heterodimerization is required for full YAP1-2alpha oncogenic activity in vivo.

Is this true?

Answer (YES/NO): YES